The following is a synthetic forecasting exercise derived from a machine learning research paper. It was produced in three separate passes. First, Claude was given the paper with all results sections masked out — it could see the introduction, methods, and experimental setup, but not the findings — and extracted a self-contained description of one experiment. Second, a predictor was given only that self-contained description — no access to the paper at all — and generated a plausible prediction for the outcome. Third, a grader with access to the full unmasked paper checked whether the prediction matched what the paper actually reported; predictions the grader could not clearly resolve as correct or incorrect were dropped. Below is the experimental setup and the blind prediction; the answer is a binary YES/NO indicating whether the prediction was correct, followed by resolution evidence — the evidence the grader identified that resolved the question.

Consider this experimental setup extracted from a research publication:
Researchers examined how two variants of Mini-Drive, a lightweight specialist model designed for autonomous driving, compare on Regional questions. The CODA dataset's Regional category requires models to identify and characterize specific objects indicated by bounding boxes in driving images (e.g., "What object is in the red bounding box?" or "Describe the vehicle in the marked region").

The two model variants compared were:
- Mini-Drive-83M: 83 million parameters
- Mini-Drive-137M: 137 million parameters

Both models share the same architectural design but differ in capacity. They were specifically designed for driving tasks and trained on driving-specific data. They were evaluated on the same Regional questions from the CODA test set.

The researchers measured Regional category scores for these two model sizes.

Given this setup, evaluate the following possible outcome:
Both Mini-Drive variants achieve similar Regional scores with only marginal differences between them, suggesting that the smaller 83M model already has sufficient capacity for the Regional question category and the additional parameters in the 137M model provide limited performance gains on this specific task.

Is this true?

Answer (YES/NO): NO